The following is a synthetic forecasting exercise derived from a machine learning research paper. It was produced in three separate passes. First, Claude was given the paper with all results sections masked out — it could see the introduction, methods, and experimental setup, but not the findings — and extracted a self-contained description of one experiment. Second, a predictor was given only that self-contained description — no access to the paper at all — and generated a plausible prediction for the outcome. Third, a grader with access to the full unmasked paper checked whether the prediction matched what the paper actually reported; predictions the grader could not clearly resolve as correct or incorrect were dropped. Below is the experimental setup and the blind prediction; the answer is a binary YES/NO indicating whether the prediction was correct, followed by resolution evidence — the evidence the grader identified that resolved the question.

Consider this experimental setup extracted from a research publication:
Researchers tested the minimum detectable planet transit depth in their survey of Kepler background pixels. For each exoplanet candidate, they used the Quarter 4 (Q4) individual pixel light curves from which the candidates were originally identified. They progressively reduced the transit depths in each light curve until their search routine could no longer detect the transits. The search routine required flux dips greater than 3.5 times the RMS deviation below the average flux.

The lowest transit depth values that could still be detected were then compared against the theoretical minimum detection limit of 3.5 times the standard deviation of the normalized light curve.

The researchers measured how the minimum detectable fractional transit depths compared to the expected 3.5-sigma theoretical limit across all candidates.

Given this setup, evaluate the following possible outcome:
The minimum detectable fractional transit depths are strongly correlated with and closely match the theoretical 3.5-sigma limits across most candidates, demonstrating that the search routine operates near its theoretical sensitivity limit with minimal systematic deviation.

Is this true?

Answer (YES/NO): YES